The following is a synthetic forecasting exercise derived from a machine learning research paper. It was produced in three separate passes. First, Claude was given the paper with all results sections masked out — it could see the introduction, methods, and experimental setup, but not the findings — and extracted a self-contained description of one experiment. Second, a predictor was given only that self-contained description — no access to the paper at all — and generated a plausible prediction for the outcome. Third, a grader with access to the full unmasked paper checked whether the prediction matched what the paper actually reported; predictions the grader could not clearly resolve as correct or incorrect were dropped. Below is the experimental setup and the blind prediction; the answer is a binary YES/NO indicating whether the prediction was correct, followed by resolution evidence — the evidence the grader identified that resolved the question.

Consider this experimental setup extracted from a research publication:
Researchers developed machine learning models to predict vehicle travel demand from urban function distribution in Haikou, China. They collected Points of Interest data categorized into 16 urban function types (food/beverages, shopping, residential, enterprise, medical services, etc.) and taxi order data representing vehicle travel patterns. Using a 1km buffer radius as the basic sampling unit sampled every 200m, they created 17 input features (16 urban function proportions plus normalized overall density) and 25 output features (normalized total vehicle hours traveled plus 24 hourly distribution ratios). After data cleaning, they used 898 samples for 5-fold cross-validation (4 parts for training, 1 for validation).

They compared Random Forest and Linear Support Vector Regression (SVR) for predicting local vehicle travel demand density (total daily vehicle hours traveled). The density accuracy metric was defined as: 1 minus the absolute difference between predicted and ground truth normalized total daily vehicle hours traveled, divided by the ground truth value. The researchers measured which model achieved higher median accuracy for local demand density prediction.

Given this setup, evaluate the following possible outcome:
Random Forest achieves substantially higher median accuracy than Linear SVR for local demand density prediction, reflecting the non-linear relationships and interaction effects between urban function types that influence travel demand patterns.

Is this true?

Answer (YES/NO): NO